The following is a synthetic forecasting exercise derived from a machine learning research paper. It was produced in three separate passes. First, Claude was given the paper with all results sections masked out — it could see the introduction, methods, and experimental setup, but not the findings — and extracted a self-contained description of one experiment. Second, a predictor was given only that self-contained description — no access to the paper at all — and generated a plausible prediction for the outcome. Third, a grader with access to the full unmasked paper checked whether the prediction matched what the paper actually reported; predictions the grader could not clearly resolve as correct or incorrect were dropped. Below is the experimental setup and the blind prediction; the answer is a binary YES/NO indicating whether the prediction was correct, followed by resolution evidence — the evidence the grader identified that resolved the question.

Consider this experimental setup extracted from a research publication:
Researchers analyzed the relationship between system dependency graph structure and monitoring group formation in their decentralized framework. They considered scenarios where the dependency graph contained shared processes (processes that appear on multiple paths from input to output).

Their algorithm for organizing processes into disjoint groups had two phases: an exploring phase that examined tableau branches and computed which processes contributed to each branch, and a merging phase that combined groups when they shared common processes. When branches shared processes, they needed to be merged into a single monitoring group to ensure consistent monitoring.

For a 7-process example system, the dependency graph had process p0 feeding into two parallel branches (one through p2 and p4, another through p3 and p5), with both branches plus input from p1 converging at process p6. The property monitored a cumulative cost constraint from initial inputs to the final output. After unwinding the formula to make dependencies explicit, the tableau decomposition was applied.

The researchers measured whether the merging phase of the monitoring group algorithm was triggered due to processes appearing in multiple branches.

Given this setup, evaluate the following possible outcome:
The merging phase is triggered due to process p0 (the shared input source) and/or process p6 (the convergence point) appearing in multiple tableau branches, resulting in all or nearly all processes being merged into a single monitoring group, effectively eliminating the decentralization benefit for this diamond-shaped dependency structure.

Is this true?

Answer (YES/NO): NO